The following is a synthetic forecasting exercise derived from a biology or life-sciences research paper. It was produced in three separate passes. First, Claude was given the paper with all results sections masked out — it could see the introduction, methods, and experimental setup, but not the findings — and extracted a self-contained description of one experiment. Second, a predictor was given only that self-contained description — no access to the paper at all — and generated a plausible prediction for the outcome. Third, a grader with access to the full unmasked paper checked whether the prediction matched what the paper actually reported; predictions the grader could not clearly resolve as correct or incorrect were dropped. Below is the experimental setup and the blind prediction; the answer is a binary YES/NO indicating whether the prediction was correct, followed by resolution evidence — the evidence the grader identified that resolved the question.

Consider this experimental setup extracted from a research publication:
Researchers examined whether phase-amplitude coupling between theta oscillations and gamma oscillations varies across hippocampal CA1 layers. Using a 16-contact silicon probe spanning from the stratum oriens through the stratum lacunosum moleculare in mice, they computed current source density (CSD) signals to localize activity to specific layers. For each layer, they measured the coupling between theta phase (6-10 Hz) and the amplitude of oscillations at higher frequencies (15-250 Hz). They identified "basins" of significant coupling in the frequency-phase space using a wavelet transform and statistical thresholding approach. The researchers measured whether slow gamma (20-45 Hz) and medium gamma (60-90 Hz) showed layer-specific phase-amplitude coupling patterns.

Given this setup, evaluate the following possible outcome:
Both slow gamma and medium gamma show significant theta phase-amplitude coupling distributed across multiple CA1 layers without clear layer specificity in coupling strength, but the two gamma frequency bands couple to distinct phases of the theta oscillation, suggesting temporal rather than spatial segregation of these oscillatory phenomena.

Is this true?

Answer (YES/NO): NO